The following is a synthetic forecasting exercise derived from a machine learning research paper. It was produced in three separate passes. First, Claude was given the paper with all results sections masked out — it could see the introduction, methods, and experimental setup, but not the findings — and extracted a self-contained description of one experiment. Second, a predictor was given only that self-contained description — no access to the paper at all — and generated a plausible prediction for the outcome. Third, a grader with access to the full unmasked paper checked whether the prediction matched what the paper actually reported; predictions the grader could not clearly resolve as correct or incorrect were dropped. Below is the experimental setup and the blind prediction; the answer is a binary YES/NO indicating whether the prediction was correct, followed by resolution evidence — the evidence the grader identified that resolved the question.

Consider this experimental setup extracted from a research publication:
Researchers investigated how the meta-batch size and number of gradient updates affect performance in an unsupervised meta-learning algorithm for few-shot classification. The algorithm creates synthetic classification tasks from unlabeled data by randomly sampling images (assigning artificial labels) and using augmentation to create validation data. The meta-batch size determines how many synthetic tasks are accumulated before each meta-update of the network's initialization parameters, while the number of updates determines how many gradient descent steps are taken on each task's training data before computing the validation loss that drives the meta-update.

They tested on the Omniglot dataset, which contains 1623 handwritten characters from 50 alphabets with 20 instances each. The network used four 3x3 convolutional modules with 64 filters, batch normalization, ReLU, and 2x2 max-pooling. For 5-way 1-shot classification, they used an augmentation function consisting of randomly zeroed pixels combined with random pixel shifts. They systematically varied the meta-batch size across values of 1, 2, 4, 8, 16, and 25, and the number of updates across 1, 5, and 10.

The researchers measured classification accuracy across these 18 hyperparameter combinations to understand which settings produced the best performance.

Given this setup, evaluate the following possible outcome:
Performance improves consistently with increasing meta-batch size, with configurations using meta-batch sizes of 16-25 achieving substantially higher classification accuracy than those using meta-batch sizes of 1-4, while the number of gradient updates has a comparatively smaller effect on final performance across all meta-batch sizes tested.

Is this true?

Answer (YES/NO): NO